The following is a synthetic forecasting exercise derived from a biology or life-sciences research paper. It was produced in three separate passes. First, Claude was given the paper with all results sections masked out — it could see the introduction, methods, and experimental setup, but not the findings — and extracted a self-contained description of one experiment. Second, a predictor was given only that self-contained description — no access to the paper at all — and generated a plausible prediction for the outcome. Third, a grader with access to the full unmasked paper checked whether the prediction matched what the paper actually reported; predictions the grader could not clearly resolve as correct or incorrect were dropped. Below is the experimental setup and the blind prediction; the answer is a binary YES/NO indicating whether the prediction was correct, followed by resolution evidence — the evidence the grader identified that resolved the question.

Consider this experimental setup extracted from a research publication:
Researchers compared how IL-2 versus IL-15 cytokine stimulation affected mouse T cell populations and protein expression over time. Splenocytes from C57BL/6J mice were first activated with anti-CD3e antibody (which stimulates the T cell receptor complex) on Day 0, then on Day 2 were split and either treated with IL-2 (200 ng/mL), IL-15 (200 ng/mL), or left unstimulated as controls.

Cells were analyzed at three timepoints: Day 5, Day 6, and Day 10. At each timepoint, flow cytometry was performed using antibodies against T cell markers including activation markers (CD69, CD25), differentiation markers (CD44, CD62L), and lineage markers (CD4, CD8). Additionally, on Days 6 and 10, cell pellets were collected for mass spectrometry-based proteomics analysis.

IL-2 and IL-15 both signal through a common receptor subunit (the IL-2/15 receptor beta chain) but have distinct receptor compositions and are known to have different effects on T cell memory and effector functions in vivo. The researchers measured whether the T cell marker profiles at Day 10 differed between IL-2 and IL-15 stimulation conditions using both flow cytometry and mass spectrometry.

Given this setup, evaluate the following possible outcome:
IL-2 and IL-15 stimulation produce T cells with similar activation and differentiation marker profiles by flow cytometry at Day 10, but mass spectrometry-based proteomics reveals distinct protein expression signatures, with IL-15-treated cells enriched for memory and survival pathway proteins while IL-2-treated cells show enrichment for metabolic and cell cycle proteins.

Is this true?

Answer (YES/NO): NO